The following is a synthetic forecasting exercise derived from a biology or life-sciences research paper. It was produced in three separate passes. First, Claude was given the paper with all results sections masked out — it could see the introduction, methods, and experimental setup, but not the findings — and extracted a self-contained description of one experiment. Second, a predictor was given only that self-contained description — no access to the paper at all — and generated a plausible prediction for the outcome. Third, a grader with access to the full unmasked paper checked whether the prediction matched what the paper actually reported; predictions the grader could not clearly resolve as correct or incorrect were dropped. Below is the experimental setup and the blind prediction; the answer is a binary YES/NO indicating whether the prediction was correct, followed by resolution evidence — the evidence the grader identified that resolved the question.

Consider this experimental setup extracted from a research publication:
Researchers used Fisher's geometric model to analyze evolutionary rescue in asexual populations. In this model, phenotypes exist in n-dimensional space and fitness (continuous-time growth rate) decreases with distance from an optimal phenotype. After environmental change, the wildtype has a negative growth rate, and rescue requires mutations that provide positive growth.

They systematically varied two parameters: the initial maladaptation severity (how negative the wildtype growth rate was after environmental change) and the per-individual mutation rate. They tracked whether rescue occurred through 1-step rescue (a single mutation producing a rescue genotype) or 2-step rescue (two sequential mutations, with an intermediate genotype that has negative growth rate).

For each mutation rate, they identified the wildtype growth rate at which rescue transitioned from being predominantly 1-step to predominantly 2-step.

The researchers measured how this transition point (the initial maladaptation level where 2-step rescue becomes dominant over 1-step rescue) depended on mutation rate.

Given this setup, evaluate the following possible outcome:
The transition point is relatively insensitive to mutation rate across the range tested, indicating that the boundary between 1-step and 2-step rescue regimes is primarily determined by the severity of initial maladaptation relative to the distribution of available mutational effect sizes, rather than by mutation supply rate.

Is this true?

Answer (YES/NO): NO